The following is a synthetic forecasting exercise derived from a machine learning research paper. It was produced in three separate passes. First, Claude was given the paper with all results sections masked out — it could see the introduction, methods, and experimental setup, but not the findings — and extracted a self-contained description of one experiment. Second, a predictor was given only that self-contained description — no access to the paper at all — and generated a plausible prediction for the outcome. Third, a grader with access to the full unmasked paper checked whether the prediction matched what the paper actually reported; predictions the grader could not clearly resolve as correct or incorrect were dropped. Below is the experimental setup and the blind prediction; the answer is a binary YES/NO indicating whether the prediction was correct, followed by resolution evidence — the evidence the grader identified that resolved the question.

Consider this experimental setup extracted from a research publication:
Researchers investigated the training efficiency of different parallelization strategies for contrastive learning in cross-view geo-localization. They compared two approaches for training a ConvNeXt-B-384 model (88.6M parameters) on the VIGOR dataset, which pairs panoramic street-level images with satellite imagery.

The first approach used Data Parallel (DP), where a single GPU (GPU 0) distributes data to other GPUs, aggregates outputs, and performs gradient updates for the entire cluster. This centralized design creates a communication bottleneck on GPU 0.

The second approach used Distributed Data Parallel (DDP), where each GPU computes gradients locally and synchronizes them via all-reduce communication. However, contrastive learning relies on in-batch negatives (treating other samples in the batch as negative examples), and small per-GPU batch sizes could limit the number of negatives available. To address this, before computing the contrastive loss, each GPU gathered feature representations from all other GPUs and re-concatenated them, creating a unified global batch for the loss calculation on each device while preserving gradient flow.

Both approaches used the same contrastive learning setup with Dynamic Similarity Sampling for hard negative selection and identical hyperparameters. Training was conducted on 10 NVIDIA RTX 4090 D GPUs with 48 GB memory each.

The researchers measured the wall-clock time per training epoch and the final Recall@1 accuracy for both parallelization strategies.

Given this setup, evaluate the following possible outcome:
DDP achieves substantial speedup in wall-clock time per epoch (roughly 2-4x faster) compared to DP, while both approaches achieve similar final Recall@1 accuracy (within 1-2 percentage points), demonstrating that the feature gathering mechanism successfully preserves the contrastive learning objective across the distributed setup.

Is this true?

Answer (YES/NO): NO